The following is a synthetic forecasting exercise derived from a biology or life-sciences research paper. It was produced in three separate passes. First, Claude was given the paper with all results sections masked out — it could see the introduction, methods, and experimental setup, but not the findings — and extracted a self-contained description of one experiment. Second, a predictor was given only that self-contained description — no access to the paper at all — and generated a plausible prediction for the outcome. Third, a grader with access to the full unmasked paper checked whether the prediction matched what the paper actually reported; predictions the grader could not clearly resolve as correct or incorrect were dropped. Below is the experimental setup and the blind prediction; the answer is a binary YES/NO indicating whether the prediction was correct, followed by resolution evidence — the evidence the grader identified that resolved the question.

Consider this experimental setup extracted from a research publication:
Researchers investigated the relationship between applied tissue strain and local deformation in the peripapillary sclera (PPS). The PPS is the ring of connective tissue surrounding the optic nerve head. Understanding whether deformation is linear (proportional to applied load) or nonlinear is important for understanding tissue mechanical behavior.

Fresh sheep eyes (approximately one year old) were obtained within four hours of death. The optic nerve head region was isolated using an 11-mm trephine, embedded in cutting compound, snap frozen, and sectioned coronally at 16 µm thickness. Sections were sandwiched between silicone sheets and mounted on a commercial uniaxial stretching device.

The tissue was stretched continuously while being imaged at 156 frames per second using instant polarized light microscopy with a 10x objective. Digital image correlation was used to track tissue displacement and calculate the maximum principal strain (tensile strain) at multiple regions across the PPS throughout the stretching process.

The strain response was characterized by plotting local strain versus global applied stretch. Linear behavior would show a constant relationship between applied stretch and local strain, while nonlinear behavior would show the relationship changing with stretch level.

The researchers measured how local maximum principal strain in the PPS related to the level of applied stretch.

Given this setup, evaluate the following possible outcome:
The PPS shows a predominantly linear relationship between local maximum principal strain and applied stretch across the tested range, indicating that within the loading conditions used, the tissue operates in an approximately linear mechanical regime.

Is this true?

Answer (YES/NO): NO